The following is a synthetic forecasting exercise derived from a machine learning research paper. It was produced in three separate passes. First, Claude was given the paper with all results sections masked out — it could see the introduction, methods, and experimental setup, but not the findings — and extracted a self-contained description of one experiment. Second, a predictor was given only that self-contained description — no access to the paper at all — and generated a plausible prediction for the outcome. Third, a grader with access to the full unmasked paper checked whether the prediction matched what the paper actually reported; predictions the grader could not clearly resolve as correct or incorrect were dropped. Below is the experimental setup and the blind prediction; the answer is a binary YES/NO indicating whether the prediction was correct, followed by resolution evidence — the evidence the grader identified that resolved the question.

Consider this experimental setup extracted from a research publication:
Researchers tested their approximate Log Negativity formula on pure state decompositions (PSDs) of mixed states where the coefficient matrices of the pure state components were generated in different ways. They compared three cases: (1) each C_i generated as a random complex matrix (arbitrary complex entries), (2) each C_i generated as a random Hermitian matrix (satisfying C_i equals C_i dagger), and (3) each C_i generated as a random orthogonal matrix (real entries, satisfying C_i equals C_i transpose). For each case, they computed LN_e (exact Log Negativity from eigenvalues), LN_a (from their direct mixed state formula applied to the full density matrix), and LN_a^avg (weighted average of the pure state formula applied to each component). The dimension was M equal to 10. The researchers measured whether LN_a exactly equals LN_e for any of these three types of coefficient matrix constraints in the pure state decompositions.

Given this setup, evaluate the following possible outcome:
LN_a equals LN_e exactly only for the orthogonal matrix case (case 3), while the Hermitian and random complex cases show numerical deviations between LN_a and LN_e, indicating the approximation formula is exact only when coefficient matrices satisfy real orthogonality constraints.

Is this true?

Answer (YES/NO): YES